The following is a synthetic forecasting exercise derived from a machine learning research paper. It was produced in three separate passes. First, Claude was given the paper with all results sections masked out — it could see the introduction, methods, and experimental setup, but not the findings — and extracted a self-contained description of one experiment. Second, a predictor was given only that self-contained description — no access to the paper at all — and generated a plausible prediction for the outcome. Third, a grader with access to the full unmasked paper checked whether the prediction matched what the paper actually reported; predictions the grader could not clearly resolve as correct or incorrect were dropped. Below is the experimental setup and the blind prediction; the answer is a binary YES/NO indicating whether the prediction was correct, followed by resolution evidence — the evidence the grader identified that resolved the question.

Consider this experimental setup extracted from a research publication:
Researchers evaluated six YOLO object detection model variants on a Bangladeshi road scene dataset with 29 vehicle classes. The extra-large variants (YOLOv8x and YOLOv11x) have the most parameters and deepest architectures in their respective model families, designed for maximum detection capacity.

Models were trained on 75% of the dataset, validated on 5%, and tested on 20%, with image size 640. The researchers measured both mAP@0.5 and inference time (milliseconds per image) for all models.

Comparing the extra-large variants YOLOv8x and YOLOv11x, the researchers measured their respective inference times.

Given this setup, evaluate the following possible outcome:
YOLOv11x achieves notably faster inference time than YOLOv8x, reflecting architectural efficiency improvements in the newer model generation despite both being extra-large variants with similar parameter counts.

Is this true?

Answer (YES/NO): NO